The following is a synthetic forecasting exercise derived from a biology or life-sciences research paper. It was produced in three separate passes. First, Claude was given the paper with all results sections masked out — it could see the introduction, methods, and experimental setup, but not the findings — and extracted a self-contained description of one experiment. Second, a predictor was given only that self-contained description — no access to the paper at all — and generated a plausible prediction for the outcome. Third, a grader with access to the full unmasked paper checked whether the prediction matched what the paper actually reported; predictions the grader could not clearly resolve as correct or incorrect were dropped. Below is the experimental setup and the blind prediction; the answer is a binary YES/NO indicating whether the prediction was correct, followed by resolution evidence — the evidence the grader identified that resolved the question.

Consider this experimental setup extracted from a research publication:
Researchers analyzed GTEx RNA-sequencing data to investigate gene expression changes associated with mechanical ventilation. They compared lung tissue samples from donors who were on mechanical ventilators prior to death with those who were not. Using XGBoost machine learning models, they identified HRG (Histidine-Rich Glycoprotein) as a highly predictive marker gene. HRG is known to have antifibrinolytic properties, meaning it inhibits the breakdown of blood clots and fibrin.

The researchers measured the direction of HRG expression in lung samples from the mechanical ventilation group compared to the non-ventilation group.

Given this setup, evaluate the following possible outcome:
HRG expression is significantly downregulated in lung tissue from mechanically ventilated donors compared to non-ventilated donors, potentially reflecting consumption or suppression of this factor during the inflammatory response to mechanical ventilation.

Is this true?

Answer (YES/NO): YES